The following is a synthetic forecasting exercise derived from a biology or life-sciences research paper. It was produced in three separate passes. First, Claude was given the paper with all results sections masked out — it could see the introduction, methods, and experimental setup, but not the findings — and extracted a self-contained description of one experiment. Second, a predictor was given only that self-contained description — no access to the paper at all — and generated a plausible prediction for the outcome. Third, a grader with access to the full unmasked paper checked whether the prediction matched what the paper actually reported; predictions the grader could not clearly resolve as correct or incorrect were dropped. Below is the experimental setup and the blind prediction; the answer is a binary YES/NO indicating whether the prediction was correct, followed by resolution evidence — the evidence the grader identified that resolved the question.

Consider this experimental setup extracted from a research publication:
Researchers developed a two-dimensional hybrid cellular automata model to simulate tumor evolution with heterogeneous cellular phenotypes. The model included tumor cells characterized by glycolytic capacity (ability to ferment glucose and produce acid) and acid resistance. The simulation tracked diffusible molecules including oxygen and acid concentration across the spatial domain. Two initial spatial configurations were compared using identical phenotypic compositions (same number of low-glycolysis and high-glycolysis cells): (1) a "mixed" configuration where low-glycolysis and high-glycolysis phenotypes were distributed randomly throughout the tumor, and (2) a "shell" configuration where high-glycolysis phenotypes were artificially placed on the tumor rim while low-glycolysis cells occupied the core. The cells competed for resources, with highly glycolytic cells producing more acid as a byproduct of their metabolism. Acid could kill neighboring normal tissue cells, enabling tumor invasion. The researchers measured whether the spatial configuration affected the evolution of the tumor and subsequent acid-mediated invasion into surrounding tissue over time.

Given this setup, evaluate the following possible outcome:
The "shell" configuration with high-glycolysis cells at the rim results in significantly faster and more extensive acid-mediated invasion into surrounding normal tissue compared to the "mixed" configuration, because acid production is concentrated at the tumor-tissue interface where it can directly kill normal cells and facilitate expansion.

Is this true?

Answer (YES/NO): YES